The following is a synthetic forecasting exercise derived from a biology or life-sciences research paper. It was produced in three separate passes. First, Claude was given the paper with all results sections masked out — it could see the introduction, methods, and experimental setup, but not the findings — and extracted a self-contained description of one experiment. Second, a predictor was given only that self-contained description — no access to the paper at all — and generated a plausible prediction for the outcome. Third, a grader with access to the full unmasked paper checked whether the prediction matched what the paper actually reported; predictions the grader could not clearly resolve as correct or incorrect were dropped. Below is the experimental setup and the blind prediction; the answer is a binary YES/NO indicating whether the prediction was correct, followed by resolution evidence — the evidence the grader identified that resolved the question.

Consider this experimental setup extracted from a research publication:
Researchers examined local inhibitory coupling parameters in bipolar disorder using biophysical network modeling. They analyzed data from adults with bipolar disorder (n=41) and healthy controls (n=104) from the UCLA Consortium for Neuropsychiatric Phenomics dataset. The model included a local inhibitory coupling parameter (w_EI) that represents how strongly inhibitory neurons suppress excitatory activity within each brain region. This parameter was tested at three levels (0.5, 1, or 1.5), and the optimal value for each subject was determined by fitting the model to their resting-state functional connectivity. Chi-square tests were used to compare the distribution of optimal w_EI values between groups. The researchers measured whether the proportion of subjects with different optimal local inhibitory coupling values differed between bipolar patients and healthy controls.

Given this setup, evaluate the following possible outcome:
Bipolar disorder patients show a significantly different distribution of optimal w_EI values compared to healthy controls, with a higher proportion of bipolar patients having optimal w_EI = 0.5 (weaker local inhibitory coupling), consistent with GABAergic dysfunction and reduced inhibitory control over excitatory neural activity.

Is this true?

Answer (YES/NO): YES